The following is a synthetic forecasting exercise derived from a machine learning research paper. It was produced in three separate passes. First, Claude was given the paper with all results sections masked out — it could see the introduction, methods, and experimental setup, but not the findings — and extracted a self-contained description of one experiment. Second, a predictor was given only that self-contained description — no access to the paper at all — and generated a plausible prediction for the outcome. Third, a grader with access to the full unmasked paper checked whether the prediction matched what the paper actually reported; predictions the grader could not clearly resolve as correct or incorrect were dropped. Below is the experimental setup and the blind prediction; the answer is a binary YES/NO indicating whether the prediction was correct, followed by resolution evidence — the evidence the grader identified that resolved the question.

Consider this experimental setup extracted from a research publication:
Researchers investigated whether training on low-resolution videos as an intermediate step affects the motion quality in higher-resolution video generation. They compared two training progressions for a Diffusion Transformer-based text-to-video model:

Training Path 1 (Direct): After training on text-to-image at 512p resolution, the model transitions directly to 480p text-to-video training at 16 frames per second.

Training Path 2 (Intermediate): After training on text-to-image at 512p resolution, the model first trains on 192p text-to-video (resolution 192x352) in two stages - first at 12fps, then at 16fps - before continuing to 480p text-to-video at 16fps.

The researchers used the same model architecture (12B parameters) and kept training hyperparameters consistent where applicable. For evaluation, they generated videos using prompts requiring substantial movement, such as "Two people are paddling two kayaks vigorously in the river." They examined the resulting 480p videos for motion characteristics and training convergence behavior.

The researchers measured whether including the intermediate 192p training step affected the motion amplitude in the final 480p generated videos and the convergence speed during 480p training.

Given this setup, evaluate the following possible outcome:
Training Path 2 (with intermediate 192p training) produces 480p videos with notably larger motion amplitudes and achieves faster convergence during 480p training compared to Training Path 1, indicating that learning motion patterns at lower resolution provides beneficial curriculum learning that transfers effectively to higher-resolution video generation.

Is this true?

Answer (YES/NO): YES